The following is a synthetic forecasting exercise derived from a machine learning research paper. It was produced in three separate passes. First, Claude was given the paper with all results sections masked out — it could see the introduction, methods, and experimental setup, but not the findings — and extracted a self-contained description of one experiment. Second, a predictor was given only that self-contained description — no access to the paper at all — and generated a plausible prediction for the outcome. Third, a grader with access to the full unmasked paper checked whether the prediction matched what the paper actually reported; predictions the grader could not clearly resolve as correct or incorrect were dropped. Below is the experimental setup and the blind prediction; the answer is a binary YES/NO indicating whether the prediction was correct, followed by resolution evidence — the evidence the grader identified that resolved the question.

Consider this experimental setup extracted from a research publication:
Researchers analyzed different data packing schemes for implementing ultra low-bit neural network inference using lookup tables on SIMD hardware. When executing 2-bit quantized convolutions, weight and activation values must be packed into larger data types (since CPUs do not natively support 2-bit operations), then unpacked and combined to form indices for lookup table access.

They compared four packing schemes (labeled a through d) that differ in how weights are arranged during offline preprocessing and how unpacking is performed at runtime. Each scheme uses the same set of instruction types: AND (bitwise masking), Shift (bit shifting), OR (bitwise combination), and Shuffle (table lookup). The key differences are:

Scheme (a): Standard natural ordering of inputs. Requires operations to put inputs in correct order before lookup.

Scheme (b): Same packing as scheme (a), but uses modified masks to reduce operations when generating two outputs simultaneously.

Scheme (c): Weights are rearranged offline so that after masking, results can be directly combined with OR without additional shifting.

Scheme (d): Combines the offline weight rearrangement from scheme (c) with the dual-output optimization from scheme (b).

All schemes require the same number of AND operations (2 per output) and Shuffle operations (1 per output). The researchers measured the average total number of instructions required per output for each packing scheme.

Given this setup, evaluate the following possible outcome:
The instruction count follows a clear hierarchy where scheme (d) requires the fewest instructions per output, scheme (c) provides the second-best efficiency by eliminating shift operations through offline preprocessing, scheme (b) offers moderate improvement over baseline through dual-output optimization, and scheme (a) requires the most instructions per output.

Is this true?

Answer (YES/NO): NO